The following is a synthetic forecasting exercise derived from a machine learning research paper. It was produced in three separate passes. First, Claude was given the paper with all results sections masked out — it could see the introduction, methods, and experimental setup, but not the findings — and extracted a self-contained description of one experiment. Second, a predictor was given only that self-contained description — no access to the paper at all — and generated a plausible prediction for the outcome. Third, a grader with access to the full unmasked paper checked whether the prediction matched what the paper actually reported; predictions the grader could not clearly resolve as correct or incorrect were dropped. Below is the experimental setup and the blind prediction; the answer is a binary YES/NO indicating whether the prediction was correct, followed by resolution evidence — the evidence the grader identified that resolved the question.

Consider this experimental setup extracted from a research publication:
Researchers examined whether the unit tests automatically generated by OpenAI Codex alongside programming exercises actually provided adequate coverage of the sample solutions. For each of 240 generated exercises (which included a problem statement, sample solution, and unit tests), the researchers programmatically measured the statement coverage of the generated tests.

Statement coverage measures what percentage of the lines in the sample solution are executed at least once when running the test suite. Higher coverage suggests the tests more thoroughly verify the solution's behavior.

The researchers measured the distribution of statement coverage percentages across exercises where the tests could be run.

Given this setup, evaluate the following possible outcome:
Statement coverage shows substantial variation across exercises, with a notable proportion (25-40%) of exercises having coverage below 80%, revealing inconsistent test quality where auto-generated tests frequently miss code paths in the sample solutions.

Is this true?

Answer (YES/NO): NO